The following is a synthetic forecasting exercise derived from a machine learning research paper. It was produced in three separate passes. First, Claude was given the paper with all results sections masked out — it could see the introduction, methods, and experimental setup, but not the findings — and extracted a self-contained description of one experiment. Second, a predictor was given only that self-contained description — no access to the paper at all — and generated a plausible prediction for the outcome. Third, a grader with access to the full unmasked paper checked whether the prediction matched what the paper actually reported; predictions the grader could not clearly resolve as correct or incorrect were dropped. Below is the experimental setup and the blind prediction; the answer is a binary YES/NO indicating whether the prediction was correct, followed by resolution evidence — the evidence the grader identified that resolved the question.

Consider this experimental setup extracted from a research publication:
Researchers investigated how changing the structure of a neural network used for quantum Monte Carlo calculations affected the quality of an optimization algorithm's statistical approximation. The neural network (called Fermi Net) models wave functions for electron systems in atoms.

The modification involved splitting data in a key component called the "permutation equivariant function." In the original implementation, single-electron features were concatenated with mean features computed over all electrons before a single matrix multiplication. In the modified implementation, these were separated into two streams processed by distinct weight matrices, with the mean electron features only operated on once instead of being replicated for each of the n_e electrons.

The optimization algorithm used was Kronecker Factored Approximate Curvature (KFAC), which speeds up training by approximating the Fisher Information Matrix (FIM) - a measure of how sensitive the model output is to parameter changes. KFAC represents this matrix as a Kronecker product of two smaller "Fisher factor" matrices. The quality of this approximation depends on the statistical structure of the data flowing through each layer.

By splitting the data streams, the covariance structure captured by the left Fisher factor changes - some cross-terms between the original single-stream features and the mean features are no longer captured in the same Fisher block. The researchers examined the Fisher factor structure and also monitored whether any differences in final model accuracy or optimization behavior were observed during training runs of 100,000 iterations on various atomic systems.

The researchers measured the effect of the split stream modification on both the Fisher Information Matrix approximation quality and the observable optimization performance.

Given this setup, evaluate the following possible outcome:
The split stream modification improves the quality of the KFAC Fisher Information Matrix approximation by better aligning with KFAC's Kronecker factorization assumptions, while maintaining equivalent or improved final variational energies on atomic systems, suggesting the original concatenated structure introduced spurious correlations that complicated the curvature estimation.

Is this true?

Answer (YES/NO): NO